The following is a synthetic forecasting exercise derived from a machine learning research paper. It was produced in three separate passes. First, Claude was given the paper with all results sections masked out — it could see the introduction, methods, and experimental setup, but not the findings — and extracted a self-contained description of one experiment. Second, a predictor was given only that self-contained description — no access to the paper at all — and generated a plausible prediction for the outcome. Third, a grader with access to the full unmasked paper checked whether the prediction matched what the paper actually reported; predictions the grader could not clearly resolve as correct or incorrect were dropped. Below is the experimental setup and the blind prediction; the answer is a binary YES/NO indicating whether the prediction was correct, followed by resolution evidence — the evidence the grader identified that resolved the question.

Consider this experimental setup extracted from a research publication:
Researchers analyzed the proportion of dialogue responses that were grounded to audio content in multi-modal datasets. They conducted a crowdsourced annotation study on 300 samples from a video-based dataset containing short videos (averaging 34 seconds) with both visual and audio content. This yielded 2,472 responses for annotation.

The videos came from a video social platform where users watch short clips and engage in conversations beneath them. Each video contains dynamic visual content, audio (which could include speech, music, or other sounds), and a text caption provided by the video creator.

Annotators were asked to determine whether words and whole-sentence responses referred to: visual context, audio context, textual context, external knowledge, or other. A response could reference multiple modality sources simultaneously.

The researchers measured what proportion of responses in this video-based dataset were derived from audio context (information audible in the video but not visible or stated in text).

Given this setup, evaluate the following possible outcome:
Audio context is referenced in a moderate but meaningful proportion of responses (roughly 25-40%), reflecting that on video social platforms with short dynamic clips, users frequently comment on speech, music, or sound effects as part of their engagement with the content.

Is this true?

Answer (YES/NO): NO